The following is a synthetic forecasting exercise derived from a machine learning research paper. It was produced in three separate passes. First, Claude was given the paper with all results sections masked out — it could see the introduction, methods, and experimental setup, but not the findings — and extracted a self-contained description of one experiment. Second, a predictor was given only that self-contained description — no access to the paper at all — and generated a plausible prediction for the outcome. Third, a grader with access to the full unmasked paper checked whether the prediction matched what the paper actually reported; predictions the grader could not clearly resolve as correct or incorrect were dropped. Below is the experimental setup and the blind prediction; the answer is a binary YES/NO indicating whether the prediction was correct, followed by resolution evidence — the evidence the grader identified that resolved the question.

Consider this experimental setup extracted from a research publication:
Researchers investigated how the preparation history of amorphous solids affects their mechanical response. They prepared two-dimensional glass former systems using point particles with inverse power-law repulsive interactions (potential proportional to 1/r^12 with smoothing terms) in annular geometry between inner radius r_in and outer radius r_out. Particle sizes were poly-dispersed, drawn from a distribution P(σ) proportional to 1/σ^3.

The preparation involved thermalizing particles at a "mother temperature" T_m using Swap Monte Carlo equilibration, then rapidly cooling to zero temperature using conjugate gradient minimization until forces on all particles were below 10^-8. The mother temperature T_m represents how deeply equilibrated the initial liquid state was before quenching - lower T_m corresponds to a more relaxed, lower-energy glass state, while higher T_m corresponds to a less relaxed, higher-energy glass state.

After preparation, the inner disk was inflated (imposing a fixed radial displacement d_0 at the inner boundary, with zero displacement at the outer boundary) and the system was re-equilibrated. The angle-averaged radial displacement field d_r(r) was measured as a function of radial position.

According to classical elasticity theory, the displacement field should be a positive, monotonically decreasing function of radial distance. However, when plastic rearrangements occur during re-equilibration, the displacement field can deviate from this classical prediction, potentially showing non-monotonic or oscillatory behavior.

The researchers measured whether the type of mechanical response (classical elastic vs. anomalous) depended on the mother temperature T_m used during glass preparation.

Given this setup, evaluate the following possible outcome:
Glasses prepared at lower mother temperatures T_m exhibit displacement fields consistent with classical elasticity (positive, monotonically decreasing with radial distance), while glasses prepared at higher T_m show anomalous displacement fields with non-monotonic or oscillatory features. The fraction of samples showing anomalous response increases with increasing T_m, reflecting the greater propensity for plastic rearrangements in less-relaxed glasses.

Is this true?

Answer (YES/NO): NO